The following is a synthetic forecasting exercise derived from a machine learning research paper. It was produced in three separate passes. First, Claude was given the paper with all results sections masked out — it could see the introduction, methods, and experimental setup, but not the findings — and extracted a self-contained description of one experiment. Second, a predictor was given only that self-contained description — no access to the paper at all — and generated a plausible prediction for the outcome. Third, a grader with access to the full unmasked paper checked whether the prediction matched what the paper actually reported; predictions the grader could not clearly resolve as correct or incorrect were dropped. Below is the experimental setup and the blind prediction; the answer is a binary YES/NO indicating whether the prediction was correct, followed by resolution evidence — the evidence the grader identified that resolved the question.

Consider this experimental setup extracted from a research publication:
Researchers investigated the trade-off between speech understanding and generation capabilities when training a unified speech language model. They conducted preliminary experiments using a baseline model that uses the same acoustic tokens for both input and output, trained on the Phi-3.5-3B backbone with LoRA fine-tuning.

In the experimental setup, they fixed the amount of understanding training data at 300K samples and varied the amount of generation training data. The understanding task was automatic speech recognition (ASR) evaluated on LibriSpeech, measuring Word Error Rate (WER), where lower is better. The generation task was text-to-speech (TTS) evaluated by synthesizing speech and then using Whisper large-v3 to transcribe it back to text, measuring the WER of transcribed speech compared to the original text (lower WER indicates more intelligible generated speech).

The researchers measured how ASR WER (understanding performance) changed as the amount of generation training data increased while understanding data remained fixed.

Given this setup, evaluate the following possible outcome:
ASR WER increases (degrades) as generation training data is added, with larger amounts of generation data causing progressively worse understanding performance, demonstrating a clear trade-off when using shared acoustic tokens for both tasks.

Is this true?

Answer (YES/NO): YES